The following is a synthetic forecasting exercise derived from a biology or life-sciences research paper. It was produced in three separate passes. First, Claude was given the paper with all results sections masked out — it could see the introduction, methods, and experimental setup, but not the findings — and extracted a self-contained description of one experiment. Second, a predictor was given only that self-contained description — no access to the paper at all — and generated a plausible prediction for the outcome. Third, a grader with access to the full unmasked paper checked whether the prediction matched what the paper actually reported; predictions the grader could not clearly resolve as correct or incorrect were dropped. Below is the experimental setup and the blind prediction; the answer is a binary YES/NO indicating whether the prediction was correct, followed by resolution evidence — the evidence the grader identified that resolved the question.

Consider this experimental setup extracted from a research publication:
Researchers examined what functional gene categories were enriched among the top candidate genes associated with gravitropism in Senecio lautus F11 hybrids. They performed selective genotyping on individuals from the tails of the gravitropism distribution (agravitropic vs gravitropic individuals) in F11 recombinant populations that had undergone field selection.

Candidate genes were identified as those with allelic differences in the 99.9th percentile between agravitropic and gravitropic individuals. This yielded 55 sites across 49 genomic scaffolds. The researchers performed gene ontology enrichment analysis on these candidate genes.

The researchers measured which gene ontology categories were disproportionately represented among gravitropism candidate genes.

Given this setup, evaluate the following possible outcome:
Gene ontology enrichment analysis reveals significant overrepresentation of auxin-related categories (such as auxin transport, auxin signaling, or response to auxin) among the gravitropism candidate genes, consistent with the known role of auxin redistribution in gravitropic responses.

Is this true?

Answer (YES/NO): NO